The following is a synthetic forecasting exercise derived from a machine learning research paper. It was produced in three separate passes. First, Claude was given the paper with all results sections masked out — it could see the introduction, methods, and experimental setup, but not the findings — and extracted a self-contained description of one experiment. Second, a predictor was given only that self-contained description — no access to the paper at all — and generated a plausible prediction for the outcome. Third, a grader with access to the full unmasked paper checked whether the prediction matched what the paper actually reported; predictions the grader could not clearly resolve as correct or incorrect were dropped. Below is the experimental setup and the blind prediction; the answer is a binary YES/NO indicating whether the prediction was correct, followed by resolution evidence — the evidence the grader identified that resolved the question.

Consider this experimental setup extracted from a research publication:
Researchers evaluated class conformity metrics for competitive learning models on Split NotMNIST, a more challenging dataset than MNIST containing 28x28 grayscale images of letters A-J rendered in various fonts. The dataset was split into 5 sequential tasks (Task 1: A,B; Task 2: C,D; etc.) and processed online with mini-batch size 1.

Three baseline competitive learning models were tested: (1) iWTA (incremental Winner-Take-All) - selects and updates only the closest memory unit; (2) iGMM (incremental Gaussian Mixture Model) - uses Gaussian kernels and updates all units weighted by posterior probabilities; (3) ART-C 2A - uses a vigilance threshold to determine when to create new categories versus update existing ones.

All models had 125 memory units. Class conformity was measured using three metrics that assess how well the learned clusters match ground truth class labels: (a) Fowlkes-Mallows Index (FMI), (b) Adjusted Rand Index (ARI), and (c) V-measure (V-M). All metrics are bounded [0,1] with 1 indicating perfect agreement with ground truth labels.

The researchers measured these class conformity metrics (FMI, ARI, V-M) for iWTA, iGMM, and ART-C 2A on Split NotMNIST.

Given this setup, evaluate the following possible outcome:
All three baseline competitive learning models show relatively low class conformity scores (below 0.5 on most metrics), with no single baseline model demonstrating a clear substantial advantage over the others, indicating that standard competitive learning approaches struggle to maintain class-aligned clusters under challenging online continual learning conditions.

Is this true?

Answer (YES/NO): NO